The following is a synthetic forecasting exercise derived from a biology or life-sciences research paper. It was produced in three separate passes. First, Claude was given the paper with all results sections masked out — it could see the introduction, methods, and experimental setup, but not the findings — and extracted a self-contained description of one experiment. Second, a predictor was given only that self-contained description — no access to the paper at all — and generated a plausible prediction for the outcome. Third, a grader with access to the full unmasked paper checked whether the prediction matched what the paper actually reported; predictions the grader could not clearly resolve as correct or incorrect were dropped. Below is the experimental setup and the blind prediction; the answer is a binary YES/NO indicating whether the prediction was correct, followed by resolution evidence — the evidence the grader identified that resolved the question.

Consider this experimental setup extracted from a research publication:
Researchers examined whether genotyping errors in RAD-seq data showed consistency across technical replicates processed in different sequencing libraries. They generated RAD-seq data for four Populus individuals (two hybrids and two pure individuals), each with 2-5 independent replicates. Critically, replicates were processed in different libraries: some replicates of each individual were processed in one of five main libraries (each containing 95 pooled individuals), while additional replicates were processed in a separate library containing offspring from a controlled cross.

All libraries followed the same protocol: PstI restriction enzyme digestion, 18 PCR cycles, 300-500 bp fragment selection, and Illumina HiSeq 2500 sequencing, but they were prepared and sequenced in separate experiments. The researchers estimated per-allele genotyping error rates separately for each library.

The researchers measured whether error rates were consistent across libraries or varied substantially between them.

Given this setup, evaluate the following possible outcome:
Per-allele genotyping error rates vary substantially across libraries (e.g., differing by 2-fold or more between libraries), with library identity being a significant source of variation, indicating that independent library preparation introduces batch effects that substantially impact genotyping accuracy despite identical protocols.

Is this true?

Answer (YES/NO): YES